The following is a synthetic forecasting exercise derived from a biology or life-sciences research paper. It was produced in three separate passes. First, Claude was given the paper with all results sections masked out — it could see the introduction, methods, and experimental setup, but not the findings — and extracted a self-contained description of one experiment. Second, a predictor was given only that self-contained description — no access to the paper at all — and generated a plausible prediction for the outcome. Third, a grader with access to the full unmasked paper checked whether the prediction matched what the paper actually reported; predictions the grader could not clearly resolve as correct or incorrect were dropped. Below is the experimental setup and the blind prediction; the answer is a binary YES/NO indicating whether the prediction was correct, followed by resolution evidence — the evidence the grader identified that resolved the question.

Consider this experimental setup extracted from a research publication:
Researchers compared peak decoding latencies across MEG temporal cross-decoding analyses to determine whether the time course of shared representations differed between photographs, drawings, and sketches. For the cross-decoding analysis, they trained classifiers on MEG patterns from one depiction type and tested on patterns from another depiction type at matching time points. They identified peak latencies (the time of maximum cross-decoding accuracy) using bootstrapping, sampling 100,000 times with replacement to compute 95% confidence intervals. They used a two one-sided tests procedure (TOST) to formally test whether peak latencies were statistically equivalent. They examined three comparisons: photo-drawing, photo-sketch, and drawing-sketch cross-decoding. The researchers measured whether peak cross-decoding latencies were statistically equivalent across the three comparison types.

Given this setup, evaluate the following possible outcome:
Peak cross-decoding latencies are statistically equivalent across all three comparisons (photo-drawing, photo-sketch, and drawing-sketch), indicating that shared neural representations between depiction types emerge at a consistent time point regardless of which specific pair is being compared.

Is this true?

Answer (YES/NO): NO